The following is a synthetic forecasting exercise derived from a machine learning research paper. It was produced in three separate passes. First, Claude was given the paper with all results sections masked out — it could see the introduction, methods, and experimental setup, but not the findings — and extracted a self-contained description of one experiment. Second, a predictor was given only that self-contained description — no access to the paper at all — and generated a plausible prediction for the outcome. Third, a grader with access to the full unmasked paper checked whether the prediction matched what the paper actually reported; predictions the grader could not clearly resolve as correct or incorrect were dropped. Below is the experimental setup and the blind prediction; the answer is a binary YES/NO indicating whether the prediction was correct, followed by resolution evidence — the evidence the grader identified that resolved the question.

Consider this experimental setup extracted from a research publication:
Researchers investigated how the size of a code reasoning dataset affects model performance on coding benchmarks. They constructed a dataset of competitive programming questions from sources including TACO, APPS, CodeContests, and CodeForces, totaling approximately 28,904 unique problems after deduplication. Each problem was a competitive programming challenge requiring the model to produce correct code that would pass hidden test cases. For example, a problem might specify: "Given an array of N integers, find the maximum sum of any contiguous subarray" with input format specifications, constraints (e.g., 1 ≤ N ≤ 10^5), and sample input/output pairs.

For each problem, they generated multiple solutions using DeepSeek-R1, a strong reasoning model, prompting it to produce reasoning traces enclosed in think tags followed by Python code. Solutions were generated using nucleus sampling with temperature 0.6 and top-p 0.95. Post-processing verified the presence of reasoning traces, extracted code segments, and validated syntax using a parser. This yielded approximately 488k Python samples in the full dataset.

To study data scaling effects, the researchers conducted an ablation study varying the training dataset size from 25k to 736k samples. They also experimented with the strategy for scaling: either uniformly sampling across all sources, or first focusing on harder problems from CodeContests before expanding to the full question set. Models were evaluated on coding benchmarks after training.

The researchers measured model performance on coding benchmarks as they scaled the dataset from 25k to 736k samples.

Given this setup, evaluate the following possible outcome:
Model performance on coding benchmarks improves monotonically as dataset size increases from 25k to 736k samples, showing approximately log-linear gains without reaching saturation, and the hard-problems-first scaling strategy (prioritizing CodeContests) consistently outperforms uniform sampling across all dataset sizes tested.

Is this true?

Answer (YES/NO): NO